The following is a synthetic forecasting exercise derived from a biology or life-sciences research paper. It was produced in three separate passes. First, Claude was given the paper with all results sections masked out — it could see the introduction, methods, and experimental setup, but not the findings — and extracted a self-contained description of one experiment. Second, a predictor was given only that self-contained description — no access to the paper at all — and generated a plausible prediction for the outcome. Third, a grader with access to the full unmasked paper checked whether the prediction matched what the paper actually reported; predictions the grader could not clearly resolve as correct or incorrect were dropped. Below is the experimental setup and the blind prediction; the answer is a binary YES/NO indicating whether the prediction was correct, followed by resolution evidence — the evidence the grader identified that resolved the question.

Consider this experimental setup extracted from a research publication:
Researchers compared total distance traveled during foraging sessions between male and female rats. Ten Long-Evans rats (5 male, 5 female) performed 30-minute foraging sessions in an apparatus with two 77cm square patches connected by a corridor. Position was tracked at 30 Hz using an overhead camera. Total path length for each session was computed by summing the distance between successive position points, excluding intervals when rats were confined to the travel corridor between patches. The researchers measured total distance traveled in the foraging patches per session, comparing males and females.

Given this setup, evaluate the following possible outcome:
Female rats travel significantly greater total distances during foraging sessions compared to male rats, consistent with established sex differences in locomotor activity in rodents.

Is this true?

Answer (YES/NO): NO